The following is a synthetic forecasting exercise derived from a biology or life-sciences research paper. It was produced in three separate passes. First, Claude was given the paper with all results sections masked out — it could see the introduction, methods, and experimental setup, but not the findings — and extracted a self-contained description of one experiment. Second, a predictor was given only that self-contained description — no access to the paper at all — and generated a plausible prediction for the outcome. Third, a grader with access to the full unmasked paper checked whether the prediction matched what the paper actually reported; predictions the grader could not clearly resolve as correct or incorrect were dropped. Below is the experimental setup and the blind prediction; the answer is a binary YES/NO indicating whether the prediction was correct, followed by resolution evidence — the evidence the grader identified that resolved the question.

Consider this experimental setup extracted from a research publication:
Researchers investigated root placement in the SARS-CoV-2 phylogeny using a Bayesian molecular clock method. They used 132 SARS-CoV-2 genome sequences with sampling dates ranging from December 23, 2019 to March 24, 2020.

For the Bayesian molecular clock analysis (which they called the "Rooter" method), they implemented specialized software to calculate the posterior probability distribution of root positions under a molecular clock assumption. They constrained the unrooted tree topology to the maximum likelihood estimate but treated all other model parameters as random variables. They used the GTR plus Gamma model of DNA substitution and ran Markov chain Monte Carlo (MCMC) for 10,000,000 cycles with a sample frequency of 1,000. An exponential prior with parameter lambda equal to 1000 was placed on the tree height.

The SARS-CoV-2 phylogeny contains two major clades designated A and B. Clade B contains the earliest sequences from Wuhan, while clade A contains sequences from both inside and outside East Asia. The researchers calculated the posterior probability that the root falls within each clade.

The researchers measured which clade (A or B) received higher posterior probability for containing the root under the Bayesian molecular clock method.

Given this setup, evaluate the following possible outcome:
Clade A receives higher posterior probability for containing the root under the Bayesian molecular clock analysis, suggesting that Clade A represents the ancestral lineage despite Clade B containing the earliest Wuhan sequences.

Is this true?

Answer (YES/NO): NO